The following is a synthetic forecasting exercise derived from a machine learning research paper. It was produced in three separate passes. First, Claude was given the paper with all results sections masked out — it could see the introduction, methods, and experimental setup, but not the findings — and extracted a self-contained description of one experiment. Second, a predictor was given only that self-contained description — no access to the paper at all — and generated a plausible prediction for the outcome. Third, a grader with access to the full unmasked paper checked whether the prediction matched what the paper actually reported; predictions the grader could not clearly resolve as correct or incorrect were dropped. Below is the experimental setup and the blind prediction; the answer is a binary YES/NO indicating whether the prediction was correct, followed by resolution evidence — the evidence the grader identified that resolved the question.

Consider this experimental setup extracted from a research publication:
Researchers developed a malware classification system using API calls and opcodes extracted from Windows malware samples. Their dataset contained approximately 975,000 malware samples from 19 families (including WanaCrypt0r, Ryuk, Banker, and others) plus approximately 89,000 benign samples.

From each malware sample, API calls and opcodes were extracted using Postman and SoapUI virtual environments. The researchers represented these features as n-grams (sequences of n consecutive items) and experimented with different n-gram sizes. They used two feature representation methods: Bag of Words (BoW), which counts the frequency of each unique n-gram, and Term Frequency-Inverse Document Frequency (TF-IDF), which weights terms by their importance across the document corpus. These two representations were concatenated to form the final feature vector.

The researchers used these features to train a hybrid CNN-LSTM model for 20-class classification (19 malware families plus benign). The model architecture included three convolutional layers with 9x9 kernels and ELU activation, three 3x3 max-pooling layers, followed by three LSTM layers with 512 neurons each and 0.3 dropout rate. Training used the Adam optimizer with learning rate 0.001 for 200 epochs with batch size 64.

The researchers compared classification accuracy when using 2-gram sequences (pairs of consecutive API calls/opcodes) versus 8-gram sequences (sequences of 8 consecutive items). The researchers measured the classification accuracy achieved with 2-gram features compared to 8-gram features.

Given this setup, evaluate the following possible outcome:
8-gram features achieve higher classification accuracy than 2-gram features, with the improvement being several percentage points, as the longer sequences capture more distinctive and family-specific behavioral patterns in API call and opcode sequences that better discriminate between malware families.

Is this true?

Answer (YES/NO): NO